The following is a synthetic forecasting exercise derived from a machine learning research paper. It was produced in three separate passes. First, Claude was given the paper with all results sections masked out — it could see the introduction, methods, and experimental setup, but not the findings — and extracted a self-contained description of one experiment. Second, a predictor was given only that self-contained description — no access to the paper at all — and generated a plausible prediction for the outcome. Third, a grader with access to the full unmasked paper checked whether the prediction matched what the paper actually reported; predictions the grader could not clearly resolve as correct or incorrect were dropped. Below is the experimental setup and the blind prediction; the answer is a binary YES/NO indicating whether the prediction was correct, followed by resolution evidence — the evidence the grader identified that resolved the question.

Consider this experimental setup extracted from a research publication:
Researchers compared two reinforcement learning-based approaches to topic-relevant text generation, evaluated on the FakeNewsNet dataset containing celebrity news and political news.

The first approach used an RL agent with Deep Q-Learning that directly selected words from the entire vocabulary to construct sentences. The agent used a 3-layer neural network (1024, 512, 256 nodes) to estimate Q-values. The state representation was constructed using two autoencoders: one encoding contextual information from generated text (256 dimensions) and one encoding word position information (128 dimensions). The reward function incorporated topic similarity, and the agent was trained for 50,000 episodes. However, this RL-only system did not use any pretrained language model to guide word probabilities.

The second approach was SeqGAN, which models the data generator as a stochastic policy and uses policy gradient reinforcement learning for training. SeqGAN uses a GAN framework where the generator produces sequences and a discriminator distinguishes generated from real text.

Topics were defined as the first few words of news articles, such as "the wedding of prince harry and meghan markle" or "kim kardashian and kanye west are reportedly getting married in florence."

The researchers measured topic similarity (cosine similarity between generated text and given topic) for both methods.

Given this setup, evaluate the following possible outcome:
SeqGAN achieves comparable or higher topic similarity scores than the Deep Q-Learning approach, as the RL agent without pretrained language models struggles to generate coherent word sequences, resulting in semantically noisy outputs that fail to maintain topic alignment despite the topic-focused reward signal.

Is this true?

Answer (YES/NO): YES